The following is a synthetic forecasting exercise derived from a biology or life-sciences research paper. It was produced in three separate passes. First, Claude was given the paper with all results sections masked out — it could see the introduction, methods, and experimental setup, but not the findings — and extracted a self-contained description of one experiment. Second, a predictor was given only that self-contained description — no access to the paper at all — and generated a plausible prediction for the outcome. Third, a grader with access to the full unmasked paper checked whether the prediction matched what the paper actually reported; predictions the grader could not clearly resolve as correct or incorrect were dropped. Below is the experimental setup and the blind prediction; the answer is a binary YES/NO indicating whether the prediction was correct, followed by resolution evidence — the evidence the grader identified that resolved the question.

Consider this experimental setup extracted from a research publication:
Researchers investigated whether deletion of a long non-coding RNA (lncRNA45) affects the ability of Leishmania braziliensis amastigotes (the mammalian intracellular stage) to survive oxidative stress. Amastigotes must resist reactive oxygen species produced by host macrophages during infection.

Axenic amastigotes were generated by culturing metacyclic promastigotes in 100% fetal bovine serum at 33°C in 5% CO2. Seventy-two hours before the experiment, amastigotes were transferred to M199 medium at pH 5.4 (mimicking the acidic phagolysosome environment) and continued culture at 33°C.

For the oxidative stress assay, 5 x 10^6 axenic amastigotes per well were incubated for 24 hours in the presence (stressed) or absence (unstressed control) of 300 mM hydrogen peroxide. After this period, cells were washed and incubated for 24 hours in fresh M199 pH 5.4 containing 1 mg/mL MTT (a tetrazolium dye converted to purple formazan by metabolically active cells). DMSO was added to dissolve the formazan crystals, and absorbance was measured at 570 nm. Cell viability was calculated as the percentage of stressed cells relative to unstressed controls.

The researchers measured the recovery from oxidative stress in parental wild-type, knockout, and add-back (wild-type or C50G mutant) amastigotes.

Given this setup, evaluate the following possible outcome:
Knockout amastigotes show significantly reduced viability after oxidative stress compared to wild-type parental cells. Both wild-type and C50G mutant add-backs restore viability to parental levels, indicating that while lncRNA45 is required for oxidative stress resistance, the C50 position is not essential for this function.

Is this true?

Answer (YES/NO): NO